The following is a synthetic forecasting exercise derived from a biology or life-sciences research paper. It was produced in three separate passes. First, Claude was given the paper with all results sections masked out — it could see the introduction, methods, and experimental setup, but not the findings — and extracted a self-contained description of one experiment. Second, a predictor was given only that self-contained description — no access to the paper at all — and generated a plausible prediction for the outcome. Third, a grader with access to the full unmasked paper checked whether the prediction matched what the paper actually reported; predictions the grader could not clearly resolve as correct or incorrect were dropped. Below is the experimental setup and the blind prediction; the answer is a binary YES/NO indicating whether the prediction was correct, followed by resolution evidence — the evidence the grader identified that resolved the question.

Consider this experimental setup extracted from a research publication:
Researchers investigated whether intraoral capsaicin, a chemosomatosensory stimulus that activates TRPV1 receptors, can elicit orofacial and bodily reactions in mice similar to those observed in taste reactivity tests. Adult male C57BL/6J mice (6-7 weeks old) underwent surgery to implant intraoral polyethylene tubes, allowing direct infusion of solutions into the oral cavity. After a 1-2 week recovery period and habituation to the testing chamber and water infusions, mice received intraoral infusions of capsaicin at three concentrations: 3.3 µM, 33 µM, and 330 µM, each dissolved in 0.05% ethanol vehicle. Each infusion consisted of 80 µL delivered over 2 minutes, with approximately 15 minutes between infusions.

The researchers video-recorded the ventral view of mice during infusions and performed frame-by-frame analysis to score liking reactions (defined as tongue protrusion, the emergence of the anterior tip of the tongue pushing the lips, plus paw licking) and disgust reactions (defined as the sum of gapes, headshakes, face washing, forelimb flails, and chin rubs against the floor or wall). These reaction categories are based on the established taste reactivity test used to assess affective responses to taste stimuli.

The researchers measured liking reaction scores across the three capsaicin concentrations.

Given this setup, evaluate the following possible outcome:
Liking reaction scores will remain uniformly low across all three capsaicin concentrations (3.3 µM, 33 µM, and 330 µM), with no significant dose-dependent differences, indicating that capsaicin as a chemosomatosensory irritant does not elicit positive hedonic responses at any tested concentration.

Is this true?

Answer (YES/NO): NO